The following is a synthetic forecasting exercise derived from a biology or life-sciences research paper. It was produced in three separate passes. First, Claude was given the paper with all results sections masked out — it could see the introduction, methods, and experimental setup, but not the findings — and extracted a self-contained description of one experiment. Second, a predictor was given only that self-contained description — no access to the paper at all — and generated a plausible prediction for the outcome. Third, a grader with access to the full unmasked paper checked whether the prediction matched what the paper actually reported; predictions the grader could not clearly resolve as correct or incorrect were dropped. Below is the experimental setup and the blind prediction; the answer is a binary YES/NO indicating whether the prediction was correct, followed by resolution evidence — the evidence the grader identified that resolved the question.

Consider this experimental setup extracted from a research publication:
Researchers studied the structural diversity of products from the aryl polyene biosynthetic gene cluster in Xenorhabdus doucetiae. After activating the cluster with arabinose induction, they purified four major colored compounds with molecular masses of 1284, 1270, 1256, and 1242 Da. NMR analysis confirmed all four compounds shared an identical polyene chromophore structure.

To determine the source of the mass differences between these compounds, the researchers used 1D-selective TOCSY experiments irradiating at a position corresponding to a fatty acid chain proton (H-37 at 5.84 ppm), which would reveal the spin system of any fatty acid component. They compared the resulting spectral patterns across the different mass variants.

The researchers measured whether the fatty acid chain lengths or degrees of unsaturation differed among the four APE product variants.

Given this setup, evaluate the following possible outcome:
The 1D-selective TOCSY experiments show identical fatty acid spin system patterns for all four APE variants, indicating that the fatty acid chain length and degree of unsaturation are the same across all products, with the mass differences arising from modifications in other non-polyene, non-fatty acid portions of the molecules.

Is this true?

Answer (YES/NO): NO